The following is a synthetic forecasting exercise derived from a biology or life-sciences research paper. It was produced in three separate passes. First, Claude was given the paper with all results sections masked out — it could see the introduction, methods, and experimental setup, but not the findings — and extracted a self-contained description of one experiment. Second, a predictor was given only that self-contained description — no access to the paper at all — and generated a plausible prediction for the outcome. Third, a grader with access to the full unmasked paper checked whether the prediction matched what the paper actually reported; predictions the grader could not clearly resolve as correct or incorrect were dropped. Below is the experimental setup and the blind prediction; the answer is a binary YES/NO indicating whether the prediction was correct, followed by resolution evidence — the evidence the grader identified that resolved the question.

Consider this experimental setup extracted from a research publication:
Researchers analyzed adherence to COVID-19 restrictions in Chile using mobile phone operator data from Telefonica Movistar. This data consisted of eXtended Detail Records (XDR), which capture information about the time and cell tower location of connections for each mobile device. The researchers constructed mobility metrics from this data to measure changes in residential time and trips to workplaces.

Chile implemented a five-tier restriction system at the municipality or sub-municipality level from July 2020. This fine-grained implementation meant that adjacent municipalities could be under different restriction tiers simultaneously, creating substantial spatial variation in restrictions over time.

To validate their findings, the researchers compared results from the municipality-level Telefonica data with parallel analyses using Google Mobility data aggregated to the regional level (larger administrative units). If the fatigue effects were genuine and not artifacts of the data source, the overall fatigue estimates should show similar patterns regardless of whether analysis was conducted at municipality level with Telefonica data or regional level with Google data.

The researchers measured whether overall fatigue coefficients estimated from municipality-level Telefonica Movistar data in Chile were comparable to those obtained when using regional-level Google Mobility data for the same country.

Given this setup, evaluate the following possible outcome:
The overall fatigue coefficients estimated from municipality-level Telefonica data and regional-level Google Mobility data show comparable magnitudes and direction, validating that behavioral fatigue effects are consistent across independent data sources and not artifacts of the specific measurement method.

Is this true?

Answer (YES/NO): YES